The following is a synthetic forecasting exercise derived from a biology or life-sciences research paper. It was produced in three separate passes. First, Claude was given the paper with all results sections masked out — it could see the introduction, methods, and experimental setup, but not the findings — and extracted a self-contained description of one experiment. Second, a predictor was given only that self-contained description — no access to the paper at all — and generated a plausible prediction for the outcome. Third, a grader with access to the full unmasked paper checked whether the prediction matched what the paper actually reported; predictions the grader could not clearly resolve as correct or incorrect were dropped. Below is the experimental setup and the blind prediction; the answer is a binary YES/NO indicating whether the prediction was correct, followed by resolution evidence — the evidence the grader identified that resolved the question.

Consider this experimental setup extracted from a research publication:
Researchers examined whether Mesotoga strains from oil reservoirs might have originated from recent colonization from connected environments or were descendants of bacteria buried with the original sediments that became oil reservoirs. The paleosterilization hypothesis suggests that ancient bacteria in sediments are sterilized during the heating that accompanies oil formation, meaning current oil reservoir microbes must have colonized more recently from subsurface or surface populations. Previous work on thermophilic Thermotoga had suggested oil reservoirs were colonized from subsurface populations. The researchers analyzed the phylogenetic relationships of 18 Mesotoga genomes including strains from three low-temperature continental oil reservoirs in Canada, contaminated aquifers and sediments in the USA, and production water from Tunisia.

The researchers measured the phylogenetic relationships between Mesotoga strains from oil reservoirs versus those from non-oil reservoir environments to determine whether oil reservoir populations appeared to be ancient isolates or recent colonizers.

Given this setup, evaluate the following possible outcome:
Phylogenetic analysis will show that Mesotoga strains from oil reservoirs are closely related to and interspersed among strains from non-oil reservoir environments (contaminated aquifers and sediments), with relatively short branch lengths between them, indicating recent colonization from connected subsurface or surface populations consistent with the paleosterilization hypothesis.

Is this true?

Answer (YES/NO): NO